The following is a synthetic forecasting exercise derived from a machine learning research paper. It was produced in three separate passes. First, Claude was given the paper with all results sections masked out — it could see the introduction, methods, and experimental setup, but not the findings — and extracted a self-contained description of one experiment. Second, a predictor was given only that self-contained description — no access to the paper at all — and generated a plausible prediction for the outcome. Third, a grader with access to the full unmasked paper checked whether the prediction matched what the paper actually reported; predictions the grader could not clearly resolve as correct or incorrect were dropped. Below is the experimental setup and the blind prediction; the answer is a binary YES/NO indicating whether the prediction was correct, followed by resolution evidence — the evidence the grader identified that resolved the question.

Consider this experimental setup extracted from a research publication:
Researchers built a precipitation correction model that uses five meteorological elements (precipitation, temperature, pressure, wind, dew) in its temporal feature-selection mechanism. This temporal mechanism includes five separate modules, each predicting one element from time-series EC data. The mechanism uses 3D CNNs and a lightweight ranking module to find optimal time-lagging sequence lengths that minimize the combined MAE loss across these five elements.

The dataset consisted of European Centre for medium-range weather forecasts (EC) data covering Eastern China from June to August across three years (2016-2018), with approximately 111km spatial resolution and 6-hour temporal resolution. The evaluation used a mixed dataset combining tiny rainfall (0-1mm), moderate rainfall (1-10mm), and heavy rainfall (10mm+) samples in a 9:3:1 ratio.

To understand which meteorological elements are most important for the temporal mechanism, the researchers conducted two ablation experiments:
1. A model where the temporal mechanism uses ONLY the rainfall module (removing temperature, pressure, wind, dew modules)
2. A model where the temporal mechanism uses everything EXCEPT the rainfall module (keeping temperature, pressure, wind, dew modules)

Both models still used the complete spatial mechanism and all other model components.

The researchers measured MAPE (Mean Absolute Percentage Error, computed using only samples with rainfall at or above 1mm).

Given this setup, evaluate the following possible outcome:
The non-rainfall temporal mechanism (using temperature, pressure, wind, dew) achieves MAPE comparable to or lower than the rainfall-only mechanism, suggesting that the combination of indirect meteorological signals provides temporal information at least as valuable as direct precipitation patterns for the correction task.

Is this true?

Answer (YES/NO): NO